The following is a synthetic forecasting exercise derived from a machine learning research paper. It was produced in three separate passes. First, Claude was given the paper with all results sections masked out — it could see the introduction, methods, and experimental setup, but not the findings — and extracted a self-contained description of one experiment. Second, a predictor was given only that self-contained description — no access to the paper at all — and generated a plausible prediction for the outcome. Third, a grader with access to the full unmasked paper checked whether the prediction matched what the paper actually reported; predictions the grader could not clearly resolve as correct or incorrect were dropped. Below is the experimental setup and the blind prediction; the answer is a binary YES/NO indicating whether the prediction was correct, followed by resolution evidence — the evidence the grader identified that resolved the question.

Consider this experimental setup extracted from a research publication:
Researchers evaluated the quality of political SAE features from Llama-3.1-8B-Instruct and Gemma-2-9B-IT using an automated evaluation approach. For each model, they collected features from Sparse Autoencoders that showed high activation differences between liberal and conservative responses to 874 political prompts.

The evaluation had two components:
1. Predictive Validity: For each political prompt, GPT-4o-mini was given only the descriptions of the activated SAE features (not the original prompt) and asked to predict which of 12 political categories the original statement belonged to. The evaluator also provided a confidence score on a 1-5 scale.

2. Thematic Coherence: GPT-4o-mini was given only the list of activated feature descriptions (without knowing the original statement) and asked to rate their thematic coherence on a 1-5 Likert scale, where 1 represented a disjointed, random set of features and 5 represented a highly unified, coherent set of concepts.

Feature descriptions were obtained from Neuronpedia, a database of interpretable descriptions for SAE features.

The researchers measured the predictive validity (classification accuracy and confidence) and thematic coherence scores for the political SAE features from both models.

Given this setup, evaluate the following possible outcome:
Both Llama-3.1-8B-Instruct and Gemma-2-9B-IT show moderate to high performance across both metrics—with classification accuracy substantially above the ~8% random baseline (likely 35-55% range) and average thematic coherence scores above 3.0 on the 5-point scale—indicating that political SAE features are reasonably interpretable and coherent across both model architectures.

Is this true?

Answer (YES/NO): NO